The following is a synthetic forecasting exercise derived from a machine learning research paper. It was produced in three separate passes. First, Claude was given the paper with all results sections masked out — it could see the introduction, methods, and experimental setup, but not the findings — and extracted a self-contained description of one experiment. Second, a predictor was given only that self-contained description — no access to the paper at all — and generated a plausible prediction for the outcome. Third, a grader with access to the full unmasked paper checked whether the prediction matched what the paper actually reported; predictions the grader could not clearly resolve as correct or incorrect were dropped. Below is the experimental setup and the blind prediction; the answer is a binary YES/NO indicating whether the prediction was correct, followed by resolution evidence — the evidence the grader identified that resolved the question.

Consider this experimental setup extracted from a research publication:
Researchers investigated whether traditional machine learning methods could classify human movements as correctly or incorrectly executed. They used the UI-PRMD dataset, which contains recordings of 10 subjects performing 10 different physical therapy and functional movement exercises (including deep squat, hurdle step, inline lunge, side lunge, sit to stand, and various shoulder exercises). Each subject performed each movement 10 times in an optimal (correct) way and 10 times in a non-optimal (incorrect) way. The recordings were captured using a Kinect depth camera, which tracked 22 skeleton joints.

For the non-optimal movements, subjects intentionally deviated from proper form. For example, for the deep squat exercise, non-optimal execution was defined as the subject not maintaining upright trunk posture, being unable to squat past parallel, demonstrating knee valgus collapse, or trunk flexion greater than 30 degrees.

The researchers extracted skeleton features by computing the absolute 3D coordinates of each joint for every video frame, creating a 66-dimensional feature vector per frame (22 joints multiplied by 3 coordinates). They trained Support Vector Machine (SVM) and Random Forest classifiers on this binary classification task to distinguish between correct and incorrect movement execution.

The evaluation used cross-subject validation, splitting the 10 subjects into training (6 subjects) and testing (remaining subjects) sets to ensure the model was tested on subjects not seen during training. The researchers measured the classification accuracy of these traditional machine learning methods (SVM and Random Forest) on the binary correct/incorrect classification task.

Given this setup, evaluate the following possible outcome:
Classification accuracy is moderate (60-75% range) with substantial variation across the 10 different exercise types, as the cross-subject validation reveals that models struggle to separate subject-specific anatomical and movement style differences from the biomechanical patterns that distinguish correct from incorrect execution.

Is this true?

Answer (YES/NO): NO